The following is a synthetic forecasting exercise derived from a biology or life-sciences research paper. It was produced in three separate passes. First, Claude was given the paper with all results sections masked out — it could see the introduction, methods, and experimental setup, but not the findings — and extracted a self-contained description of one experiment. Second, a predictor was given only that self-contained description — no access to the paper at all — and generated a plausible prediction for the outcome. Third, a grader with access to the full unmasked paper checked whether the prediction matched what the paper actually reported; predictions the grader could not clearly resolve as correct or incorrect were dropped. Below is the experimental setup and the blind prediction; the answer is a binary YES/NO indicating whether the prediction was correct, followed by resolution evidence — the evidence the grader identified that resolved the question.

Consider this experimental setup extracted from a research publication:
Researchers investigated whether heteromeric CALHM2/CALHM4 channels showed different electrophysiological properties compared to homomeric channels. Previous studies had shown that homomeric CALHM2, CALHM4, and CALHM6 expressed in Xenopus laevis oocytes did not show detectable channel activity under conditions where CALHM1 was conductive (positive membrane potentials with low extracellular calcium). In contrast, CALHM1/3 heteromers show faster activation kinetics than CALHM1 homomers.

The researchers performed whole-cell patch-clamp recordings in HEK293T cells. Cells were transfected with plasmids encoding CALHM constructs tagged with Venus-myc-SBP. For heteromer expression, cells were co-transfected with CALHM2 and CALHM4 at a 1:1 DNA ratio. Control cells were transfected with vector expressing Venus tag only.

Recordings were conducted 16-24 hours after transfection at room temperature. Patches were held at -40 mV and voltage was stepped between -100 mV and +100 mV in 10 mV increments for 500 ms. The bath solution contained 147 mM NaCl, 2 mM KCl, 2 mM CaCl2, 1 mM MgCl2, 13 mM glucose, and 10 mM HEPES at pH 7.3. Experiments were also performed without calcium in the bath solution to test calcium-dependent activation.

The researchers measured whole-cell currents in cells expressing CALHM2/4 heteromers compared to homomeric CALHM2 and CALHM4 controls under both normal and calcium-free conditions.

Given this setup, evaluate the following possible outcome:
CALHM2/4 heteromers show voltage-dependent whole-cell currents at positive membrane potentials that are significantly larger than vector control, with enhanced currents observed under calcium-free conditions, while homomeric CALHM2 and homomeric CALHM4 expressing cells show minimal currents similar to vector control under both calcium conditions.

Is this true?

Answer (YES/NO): NO